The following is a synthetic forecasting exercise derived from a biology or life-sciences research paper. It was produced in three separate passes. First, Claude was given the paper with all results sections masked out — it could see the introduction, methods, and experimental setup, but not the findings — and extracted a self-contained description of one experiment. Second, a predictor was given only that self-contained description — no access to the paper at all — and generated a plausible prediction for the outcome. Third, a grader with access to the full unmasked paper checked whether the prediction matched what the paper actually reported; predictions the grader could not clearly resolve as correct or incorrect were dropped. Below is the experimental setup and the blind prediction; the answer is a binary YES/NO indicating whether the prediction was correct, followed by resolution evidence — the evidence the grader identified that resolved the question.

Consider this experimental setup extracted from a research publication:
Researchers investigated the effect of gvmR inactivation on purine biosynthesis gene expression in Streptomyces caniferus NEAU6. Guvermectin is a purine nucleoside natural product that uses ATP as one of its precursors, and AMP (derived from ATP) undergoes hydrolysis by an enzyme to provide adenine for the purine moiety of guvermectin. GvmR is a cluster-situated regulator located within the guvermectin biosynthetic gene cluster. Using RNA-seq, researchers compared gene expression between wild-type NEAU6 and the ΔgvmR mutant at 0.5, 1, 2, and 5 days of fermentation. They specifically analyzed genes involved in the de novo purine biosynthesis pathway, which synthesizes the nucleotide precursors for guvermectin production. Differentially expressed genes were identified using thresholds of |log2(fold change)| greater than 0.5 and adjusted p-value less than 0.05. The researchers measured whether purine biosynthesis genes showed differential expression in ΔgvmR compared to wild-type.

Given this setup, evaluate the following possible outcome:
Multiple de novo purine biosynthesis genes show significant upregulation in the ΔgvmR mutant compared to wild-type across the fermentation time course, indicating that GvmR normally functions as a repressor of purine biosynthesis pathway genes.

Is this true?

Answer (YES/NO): NO